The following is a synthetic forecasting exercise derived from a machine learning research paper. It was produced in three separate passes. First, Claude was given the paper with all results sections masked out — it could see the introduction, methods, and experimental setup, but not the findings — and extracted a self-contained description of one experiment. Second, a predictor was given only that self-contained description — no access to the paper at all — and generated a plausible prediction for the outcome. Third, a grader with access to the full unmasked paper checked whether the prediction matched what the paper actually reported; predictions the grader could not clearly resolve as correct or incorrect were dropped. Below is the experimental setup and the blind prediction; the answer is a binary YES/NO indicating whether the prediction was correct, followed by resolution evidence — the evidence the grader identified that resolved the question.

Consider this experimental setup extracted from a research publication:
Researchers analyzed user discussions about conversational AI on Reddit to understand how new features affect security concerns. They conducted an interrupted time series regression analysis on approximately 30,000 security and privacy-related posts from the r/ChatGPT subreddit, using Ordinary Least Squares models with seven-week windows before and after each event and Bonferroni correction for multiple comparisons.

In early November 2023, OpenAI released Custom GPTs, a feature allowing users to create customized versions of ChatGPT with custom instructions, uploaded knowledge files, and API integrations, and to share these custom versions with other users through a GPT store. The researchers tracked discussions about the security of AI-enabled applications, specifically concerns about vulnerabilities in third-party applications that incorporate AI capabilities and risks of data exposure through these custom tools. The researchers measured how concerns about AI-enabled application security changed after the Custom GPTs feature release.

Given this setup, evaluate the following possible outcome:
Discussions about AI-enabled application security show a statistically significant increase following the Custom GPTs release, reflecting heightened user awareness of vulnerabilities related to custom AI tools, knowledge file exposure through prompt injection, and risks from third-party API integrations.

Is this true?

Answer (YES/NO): YES